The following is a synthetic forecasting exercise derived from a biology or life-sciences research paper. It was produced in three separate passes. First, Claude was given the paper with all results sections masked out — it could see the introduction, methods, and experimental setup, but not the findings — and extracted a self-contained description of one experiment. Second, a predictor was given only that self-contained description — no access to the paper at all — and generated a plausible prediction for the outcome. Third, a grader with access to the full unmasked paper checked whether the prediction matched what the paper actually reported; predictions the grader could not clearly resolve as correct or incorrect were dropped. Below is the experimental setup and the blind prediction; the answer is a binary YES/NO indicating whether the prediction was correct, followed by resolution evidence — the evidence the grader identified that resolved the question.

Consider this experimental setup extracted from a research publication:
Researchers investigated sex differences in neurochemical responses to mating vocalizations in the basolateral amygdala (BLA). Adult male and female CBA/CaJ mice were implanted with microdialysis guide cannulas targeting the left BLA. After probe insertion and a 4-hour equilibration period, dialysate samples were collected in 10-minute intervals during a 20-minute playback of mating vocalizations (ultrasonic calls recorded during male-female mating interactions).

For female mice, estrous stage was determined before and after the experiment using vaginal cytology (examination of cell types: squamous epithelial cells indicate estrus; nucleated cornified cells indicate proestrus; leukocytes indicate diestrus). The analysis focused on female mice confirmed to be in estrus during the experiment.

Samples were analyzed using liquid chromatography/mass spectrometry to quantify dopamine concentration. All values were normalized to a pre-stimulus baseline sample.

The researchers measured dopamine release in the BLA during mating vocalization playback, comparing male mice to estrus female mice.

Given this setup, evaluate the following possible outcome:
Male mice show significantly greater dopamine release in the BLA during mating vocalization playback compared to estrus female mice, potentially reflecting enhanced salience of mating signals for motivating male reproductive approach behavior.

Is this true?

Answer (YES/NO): NO